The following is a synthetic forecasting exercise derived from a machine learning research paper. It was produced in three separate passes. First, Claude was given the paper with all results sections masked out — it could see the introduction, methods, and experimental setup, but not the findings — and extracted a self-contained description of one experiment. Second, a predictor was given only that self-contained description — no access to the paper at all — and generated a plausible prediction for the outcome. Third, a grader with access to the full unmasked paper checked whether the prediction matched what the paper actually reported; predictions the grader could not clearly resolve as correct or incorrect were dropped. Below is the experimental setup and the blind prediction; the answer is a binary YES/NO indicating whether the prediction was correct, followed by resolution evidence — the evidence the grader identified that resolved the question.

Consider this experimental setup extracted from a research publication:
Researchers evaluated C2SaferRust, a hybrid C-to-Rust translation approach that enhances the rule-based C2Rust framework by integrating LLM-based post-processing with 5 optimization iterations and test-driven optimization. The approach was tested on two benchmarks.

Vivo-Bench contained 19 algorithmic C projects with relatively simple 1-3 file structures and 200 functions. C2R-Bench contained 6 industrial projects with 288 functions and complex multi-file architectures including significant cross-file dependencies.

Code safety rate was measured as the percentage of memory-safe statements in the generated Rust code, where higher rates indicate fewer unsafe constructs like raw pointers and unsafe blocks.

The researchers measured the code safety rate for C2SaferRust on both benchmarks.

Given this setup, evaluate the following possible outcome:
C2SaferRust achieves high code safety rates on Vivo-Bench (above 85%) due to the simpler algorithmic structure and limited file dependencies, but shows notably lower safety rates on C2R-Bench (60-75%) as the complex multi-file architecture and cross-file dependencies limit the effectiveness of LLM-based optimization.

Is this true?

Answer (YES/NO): NO